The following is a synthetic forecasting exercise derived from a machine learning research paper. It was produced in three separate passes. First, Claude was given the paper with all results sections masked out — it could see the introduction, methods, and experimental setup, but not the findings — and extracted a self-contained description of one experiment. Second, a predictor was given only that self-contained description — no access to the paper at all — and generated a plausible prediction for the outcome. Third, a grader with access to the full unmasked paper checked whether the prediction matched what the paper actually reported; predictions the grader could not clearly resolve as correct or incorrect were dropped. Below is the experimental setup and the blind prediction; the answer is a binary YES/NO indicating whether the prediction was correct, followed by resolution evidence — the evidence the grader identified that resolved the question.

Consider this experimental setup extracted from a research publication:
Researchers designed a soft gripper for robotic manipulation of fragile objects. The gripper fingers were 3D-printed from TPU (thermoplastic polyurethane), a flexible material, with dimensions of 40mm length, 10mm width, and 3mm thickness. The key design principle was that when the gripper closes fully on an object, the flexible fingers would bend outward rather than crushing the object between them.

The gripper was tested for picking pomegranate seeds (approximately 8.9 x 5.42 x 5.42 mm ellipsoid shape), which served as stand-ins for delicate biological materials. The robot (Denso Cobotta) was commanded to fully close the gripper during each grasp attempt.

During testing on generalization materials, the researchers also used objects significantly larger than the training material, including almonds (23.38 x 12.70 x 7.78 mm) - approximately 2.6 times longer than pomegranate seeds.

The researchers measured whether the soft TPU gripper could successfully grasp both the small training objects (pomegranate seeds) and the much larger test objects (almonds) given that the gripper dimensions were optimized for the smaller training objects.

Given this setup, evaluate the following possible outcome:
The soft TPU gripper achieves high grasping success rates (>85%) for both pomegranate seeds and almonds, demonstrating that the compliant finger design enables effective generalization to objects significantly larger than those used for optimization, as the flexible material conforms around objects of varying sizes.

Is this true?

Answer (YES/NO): NO